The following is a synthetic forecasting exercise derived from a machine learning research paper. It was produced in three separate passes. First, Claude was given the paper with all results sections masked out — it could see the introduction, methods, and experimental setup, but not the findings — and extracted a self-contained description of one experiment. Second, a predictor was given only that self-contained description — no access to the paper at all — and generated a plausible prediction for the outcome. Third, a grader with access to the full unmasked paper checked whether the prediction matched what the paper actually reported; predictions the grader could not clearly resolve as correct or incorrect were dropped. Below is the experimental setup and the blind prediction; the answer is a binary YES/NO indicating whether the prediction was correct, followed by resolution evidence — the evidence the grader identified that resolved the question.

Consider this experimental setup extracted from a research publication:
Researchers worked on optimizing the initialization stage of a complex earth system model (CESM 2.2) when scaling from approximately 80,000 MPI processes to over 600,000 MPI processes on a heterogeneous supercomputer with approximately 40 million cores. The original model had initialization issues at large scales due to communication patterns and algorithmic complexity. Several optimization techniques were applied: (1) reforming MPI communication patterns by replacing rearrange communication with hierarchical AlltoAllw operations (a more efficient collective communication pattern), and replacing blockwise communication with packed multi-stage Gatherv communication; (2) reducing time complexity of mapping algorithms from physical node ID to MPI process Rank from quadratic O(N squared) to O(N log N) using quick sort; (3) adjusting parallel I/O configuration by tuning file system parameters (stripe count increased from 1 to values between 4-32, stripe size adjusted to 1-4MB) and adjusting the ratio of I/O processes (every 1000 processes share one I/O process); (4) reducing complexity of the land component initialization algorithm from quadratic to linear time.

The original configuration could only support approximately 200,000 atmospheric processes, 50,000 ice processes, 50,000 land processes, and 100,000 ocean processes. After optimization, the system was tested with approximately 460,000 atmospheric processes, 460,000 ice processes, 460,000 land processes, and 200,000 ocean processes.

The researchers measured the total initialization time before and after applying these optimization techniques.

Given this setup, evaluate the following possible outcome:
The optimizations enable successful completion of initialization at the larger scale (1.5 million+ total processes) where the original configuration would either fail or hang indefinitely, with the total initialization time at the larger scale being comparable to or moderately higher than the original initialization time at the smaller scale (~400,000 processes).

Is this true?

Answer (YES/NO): NO